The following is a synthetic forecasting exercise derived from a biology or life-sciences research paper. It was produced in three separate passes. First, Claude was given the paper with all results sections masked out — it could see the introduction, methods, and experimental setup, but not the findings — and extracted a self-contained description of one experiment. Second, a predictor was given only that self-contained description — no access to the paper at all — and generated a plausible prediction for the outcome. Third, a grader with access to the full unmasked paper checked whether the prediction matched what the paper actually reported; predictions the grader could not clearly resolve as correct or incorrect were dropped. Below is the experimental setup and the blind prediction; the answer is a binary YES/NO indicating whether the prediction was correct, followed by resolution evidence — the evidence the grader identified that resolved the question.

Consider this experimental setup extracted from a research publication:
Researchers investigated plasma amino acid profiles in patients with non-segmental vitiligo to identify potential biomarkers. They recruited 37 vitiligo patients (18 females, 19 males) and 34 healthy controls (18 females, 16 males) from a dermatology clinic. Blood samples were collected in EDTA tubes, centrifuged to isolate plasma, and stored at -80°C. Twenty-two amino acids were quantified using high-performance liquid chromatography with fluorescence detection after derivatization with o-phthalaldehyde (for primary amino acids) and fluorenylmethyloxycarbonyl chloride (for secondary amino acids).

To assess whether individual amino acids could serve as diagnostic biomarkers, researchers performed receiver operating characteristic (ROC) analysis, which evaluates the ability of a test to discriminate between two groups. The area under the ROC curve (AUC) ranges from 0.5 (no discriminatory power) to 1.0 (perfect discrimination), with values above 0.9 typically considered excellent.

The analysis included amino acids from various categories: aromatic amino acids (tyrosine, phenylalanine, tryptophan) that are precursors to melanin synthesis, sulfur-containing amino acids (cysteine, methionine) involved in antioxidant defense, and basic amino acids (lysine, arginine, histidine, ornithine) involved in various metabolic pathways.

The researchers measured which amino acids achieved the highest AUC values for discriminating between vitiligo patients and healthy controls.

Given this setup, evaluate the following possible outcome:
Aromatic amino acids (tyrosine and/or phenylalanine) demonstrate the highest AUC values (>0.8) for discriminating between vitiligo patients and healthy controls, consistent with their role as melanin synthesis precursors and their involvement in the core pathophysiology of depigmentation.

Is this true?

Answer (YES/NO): NO